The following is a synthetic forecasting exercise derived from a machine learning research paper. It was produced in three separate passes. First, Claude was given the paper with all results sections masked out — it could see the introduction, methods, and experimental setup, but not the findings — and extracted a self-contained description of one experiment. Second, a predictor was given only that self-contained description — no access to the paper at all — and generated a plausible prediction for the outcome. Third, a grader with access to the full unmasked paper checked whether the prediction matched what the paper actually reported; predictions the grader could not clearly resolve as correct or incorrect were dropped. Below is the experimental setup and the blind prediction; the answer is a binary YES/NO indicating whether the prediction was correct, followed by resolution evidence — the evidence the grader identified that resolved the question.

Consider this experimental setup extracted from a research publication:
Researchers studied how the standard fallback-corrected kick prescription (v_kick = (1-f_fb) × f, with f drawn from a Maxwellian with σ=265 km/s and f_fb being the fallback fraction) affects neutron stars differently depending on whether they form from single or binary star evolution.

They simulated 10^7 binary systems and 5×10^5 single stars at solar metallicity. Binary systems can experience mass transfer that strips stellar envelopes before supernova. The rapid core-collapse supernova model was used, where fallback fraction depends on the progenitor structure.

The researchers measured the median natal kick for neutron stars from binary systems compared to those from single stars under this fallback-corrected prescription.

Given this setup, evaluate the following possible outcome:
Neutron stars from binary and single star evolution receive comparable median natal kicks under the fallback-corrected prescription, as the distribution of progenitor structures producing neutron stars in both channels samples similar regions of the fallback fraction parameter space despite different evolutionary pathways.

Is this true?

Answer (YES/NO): YES